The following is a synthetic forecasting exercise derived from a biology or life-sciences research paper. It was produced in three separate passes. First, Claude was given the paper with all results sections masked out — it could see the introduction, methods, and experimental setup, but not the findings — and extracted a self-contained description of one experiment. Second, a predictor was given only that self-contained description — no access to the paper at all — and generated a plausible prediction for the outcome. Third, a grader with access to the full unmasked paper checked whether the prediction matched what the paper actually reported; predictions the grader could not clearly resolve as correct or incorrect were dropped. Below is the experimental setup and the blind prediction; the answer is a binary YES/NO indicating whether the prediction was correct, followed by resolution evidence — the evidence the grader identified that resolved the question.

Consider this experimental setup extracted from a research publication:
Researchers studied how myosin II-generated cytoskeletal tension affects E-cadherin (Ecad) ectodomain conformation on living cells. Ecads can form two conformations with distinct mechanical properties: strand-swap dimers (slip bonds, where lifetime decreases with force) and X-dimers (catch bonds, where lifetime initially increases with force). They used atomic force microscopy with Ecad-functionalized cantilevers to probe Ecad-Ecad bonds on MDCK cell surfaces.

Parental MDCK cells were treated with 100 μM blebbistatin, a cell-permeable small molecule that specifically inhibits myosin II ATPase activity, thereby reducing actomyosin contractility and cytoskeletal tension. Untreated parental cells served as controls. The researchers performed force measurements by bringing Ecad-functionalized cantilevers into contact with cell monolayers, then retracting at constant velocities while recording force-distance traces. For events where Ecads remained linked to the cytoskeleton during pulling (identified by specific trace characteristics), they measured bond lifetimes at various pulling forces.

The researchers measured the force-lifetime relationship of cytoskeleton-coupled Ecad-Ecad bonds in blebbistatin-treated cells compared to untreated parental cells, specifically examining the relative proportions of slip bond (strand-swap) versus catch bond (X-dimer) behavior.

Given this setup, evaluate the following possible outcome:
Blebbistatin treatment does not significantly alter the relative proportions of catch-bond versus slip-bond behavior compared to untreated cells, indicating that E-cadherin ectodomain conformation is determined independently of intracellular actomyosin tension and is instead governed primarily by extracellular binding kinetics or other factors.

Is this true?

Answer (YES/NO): NO